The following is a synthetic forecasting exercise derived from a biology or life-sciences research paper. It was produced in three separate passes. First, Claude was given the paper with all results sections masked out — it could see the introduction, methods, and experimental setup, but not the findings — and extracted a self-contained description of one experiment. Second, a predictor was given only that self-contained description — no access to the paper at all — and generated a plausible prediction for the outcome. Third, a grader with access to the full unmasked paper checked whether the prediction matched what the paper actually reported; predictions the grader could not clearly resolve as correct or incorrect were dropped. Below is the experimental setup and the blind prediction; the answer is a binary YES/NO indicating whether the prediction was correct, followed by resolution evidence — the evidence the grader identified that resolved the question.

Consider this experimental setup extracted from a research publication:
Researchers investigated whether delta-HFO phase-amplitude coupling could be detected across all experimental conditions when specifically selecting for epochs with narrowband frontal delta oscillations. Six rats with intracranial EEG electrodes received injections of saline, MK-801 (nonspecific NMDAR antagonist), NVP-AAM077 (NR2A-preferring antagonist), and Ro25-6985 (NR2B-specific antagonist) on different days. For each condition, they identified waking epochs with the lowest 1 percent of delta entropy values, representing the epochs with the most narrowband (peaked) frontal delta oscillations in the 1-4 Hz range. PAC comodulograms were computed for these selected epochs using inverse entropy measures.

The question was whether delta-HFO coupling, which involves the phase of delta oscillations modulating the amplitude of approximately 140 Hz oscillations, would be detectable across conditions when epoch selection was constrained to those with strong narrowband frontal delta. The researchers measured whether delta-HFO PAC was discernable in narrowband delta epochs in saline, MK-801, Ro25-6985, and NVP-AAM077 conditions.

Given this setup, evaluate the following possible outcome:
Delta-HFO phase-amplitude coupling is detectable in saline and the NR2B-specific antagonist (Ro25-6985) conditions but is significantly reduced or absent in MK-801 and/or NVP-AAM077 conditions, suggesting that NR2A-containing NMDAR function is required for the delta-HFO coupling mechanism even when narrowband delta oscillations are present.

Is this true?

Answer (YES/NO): NO